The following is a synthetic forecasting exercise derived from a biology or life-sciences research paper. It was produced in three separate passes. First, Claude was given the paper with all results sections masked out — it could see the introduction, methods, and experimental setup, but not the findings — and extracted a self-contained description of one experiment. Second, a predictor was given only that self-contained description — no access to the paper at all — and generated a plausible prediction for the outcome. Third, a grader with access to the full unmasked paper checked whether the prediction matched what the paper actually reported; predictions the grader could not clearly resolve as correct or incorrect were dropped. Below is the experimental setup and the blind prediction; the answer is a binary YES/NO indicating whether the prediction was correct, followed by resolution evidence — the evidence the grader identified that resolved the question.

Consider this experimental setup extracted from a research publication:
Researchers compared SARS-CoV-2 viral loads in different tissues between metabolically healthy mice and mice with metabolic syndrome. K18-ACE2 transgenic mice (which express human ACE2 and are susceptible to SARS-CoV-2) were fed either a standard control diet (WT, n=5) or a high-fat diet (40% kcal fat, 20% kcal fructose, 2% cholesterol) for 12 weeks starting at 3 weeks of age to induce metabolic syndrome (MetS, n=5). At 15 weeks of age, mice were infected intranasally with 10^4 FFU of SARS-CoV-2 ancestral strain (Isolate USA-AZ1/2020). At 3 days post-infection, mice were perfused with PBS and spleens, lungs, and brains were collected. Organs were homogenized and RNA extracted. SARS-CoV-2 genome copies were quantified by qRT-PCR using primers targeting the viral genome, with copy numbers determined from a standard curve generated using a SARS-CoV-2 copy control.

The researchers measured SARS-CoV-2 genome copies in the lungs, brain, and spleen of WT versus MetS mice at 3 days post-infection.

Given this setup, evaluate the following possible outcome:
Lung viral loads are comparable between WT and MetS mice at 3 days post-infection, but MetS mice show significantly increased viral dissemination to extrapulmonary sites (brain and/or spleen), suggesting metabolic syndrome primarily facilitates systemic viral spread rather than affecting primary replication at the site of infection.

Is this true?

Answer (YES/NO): NO